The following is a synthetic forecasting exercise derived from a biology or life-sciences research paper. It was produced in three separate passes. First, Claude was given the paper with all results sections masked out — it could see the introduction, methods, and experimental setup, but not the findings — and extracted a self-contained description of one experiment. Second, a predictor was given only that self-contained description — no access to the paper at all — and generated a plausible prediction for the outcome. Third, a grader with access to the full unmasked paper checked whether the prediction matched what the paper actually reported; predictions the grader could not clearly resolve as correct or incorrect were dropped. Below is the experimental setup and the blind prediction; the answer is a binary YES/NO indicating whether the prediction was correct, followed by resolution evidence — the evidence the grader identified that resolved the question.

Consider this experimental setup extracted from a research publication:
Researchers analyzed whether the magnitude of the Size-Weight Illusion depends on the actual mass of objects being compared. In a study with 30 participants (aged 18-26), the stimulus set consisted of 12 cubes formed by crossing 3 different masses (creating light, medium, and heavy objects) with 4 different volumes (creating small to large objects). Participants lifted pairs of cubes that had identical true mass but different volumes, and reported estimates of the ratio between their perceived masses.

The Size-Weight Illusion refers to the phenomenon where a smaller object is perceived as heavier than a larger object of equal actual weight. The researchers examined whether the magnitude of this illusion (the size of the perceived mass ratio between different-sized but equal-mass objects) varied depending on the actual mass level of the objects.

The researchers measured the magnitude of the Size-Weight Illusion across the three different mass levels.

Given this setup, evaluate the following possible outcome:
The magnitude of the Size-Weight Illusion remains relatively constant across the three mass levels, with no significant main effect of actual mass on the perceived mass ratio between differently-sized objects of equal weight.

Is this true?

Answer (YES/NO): NO